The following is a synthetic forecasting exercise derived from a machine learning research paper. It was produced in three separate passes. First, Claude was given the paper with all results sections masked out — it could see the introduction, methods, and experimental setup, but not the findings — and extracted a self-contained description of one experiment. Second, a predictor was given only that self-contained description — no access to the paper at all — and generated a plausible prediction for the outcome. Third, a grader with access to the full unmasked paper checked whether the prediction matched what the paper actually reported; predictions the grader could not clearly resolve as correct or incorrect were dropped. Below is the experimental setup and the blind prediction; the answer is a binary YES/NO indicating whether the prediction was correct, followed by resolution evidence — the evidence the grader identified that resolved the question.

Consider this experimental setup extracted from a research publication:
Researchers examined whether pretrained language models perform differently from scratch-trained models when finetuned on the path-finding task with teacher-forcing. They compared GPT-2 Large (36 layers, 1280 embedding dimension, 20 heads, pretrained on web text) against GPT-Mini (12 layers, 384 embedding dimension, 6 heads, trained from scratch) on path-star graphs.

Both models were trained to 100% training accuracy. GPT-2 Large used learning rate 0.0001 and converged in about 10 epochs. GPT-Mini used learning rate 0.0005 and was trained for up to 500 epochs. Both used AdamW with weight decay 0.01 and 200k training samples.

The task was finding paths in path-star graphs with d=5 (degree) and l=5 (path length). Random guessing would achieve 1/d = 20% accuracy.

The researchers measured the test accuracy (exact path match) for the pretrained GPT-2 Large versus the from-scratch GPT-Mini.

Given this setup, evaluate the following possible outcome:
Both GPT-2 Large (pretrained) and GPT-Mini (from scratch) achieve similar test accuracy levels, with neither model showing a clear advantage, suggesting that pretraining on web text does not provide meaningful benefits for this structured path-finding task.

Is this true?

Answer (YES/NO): YES